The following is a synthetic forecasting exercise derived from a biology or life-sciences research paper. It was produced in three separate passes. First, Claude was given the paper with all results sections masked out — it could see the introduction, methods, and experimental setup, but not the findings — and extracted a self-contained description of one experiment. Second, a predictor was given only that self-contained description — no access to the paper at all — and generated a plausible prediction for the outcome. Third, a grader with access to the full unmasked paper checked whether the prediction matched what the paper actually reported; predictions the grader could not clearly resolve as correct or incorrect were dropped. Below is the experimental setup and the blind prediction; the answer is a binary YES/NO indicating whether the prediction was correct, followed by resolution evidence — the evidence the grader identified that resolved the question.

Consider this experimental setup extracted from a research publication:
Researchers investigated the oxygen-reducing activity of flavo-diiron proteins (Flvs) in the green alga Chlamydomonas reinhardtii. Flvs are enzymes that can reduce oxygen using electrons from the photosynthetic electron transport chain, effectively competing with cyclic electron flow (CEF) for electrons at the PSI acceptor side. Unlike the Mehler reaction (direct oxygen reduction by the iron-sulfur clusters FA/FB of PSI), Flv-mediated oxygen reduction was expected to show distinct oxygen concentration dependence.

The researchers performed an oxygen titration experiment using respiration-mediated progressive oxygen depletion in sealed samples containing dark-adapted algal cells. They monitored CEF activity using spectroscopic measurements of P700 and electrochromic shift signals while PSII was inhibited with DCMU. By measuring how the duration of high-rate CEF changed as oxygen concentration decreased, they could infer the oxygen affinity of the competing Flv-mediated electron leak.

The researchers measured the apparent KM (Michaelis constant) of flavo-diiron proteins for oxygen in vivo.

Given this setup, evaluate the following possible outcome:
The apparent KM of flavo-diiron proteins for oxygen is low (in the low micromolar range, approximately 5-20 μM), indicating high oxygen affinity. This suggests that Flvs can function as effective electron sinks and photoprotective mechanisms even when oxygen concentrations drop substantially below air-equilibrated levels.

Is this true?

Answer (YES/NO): NO